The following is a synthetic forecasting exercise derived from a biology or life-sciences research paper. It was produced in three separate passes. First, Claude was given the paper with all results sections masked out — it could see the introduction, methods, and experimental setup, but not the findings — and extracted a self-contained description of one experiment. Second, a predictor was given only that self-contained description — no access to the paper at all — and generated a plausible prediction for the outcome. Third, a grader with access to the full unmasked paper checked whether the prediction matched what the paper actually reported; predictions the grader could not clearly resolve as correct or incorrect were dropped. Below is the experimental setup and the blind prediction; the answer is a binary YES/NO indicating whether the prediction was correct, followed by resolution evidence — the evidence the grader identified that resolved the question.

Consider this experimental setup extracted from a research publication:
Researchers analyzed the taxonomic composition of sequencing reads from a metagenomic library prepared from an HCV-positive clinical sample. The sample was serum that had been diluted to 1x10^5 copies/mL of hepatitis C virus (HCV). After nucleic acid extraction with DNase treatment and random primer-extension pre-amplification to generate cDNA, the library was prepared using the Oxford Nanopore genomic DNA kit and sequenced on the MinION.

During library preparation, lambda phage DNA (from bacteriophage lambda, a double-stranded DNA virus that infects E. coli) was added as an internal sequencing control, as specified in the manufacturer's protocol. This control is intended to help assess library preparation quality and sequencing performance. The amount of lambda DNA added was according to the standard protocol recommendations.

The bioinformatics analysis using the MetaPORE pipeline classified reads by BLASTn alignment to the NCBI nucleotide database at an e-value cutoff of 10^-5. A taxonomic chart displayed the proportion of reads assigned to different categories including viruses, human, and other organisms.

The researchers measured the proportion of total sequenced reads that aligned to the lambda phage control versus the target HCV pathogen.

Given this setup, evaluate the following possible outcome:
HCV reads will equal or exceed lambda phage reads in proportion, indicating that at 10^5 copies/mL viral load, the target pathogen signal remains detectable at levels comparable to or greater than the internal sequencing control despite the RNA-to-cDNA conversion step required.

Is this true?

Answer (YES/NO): NO